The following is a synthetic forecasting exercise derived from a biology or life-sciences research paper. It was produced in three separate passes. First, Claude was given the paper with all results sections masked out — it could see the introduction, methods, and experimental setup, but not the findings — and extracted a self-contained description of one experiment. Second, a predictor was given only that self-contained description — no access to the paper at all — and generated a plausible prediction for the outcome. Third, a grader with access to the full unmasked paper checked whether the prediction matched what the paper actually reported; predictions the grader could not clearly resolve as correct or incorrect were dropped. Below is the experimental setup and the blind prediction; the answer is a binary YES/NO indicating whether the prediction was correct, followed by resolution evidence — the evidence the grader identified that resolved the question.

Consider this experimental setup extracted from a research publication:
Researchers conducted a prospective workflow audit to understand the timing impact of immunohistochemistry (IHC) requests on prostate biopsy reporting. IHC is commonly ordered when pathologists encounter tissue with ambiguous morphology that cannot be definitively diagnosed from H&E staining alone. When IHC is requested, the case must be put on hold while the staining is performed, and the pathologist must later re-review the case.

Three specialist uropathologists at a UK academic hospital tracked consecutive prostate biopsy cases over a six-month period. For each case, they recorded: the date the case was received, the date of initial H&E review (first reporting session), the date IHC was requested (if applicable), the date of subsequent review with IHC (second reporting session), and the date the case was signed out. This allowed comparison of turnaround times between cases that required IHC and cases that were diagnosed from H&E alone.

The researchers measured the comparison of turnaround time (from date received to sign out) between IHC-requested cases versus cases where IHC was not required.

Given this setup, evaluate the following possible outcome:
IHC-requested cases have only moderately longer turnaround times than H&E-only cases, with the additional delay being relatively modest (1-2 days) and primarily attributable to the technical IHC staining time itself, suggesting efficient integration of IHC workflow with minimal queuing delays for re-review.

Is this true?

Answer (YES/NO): NO